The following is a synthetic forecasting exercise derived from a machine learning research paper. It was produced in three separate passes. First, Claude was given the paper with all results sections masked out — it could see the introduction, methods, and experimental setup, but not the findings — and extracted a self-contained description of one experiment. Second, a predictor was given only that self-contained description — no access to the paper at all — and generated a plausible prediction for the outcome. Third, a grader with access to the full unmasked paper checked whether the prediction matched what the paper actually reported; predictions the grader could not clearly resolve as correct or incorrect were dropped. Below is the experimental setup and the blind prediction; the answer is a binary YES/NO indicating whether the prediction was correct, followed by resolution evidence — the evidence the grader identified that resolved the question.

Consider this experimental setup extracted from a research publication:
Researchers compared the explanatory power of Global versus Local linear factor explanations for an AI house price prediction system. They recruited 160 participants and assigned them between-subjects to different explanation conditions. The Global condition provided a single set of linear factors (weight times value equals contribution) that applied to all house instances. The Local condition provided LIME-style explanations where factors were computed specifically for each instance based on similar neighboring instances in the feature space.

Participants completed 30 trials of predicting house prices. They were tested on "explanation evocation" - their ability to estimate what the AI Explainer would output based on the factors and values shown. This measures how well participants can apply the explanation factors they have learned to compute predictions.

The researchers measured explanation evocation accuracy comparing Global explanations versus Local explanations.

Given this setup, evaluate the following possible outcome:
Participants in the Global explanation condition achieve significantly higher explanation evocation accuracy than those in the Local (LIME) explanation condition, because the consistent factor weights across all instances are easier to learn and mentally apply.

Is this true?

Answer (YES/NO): NO